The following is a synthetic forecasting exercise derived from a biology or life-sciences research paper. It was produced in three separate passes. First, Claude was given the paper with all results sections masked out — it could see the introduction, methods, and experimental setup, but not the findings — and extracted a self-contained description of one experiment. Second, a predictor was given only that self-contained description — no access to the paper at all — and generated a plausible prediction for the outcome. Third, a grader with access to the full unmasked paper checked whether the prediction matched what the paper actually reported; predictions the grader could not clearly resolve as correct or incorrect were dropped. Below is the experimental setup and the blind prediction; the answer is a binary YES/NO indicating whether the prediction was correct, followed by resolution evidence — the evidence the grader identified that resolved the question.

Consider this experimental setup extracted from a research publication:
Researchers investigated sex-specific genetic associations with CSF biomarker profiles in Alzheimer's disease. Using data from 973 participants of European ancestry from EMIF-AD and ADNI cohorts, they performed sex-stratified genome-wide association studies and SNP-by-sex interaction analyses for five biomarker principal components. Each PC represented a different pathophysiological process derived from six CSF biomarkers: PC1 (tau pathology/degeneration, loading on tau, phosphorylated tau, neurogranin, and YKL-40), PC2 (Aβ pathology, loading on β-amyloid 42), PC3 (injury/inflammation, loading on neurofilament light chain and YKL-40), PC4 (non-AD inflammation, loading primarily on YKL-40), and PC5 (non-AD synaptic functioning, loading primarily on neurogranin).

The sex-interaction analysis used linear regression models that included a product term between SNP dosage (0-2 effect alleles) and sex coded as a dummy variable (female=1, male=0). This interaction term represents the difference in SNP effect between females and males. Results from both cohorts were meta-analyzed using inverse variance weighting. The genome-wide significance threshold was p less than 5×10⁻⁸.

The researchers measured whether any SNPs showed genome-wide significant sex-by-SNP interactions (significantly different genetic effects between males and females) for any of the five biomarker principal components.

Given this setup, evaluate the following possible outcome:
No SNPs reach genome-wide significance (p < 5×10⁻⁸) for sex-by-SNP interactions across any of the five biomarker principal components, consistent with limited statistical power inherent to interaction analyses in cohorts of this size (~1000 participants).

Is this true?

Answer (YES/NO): NO